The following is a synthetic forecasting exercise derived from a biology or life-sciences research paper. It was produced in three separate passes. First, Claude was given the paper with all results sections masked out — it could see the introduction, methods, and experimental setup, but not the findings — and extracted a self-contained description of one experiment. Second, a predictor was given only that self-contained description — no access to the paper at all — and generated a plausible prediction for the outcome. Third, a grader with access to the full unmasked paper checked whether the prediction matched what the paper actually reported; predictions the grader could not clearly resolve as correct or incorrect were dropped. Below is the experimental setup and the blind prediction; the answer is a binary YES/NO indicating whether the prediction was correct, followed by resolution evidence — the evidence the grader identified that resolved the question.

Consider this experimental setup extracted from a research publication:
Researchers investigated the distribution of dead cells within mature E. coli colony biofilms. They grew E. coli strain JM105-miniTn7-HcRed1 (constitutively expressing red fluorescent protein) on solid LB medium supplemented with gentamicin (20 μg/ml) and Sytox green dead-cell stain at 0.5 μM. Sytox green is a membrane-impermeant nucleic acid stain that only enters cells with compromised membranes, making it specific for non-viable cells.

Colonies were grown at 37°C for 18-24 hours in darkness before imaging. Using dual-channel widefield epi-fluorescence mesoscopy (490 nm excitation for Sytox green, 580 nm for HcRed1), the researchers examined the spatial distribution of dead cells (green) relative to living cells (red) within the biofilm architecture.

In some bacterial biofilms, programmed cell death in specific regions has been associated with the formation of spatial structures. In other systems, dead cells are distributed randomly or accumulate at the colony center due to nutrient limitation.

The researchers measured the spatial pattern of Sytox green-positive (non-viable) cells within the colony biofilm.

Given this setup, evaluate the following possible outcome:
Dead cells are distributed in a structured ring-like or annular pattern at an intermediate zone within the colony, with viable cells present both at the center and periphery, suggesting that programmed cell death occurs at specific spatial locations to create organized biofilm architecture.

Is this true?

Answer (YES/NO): NO